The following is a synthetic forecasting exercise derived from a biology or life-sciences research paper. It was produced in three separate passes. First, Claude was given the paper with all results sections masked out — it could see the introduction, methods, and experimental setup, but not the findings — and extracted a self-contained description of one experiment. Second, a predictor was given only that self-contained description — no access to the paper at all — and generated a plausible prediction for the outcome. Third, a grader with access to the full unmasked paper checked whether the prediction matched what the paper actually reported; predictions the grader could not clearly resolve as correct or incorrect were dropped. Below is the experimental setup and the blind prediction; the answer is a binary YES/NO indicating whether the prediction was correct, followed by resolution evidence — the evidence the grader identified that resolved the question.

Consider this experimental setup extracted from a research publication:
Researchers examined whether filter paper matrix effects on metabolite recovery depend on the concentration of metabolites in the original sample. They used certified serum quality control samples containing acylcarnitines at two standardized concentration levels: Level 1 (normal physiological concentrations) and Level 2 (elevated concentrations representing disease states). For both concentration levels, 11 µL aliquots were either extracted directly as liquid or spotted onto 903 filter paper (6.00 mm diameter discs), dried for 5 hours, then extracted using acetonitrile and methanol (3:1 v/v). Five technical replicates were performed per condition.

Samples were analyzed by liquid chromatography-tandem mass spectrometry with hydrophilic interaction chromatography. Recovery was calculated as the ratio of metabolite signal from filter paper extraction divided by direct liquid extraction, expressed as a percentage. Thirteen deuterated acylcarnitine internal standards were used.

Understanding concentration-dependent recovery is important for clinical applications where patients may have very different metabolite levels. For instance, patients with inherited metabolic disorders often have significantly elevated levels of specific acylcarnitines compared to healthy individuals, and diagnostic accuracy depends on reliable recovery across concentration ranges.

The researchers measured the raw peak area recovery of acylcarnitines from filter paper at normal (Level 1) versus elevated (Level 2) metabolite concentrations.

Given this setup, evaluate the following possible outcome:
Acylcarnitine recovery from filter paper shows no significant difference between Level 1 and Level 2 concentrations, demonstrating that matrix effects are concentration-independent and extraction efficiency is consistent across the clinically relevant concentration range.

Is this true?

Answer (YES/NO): YES